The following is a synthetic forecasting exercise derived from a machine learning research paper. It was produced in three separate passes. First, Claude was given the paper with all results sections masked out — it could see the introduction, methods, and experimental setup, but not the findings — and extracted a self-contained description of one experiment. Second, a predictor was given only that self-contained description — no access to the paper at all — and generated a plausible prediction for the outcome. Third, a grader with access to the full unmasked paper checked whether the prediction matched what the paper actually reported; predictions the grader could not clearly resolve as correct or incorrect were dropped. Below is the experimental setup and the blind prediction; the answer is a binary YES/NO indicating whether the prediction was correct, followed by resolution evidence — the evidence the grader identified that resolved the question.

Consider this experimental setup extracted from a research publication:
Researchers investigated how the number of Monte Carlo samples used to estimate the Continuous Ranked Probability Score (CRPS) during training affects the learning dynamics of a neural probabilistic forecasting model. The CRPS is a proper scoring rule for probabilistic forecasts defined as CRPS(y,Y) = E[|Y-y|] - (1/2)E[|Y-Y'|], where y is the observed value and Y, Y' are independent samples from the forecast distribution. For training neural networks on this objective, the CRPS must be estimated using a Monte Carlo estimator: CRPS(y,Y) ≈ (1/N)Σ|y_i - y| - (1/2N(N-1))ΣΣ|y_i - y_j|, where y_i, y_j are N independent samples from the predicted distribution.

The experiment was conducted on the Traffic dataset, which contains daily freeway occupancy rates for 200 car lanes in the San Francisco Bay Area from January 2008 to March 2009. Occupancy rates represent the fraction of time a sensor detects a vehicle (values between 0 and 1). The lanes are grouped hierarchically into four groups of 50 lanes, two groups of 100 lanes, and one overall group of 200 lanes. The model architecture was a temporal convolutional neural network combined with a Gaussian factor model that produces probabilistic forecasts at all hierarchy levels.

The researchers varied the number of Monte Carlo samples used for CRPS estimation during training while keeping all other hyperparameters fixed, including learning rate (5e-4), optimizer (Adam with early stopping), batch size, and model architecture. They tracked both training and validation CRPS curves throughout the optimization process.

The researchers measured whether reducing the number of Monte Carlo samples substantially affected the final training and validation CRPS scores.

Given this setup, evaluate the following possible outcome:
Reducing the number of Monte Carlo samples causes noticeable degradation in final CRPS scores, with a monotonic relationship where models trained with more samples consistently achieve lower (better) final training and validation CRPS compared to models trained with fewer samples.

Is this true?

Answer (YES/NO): NO